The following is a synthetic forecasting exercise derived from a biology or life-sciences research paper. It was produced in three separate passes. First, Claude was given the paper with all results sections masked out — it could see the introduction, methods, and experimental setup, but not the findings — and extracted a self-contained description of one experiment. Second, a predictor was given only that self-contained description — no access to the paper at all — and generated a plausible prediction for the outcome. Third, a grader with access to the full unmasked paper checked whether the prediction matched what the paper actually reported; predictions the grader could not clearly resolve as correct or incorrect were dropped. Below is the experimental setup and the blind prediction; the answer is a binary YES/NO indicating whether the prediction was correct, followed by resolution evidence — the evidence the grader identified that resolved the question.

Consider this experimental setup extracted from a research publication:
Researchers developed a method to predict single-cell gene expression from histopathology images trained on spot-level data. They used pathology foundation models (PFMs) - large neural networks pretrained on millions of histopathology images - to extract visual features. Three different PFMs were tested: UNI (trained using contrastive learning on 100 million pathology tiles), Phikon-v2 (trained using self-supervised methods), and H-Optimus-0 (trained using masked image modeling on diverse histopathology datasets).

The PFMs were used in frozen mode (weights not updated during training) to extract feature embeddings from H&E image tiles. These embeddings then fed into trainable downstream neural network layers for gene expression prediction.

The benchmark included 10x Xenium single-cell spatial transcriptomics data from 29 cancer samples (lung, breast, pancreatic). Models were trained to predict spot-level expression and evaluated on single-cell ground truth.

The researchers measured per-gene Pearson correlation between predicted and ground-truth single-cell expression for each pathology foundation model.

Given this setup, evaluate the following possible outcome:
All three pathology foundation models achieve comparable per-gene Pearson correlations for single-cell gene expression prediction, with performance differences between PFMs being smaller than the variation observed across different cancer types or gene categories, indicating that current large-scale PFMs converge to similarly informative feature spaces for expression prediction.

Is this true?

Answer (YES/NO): NO